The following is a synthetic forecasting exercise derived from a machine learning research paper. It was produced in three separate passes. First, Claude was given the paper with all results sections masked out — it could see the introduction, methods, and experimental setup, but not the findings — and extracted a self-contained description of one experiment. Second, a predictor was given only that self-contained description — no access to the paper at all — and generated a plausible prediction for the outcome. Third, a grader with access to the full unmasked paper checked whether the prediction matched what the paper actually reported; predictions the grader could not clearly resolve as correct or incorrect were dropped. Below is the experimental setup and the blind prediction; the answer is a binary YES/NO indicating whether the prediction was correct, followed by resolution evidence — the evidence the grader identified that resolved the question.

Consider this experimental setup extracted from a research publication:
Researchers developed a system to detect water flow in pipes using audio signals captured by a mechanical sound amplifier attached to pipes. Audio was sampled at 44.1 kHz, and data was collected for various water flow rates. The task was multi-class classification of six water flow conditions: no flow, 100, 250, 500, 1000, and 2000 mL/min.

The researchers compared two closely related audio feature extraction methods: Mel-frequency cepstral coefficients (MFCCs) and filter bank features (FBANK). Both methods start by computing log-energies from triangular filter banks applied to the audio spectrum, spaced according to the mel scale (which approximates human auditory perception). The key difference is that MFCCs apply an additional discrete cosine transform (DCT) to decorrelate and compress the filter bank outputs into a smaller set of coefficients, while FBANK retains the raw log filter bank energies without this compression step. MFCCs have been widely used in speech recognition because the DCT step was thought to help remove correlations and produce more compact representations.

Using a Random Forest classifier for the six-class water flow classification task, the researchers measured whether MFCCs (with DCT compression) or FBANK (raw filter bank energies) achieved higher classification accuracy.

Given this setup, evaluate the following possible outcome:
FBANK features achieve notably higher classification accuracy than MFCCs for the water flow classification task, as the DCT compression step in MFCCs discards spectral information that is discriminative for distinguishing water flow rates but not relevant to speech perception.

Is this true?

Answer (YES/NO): NO